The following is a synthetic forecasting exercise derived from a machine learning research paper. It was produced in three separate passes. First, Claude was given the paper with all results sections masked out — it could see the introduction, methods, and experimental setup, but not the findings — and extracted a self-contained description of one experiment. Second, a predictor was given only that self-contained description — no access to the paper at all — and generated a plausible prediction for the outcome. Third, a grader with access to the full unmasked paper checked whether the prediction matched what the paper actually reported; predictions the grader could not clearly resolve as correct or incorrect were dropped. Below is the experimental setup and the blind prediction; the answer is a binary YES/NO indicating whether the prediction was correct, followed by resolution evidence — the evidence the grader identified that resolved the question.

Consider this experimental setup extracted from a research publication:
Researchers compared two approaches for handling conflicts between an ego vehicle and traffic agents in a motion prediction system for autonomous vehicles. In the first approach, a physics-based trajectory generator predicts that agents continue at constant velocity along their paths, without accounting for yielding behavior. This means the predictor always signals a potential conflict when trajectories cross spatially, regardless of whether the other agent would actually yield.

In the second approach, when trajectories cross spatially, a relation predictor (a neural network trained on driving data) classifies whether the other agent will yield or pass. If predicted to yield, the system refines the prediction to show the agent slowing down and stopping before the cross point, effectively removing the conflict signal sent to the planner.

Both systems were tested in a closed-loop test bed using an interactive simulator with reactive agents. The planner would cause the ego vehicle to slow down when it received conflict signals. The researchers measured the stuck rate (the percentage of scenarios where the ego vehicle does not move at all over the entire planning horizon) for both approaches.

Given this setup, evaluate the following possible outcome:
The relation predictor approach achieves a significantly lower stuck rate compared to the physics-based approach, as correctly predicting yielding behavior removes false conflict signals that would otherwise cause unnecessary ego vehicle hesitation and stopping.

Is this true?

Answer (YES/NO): NO